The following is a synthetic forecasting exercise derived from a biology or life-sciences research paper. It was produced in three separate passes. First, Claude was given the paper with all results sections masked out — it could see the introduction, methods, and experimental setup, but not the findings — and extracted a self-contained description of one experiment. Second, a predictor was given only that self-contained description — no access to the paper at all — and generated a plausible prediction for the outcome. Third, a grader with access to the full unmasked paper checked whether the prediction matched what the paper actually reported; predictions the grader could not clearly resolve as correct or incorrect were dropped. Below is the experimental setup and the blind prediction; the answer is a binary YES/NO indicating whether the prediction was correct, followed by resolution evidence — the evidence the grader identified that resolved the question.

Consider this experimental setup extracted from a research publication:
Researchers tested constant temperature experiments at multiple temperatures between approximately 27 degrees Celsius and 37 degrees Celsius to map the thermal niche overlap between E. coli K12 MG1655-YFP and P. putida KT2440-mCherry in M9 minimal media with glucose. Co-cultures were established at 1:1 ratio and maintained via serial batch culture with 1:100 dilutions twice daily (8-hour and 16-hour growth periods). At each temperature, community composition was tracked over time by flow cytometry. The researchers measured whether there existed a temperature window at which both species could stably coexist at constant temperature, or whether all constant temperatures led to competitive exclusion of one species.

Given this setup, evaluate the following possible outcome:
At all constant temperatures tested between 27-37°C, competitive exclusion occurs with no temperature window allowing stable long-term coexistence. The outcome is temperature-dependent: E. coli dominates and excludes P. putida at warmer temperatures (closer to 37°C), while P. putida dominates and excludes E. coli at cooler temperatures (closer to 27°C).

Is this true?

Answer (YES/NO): NO